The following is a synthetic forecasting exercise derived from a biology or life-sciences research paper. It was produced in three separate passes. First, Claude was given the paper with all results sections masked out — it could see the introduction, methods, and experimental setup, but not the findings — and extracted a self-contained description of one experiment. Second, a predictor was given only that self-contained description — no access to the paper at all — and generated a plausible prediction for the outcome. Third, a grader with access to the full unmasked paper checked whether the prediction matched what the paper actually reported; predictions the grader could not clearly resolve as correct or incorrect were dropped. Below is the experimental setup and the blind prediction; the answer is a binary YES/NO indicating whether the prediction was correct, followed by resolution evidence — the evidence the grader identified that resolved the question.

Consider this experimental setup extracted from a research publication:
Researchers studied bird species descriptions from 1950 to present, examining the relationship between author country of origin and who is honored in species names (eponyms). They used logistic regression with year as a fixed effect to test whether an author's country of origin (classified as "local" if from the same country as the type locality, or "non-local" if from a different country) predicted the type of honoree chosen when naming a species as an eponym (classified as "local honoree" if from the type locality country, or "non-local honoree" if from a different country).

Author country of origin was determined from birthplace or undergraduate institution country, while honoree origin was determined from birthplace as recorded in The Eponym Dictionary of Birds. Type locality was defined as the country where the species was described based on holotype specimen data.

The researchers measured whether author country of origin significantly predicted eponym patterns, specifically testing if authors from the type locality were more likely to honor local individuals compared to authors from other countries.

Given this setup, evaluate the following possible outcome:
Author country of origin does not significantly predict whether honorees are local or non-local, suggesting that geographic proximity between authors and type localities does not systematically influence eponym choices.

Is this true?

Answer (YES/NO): NO